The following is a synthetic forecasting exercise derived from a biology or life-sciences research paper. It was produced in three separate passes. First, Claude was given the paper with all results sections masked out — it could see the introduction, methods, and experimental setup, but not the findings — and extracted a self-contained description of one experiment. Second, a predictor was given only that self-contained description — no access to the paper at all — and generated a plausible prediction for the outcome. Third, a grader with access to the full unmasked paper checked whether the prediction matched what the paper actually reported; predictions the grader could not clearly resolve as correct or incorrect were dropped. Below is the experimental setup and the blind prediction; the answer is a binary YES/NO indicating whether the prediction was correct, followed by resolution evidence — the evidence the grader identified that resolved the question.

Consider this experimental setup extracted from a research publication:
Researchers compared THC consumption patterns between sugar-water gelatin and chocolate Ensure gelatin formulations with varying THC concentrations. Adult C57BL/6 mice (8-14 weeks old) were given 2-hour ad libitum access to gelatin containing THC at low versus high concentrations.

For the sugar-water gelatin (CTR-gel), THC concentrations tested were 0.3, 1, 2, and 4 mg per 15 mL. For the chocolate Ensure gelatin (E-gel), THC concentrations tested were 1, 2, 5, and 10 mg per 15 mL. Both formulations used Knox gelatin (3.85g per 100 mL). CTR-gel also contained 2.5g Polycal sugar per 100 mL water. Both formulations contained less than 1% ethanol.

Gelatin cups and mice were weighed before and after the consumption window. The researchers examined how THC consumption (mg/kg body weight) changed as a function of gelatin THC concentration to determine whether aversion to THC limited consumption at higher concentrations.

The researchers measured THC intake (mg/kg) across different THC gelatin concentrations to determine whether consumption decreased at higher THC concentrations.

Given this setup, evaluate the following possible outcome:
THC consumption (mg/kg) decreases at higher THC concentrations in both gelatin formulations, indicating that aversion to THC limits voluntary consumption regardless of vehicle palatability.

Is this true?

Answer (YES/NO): NO